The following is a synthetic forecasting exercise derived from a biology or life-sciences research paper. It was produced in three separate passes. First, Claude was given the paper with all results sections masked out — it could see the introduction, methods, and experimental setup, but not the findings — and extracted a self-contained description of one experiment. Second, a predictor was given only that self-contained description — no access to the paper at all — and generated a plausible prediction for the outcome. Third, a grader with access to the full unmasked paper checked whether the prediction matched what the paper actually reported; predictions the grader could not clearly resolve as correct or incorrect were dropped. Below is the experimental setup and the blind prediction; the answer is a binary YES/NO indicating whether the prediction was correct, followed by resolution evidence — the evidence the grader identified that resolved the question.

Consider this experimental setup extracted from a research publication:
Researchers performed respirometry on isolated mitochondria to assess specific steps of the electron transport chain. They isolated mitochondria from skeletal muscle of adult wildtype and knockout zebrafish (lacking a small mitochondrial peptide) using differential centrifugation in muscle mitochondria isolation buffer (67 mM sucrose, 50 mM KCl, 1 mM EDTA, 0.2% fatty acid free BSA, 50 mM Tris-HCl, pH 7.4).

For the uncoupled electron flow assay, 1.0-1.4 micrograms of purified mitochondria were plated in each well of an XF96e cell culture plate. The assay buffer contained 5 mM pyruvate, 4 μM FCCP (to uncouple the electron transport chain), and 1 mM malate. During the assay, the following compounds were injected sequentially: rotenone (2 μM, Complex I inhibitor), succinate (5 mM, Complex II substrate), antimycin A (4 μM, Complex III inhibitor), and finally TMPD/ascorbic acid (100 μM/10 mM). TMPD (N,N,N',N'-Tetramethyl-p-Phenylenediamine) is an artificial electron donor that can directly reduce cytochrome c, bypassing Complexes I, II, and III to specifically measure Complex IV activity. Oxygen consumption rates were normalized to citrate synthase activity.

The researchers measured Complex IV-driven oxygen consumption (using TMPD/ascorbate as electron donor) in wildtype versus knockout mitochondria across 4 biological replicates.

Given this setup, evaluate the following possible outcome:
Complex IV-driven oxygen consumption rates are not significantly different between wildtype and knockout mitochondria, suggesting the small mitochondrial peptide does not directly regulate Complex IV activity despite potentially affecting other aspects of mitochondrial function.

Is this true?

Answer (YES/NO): NO